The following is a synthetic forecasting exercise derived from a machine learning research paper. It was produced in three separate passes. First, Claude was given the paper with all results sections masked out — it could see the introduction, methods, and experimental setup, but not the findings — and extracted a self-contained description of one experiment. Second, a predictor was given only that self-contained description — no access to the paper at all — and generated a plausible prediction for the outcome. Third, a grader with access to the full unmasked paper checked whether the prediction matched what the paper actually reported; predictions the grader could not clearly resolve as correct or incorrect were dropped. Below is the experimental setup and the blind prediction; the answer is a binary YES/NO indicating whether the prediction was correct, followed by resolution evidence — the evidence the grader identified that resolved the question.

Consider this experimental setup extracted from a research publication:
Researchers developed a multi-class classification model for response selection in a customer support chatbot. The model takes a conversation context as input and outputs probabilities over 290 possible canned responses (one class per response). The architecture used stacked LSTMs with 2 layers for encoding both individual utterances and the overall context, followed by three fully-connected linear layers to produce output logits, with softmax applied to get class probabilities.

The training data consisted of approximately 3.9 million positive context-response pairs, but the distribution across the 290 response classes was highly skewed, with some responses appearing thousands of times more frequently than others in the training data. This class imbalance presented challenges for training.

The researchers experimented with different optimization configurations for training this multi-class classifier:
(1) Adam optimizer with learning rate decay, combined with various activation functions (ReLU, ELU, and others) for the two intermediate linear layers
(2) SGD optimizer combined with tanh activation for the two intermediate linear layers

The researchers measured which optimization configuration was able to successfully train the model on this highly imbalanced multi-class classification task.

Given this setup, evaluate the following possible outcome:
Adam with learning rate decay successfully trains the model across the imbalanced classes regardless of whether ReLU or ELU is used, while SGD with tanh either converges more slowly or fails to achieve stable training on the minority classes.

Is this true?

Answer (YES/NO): NO